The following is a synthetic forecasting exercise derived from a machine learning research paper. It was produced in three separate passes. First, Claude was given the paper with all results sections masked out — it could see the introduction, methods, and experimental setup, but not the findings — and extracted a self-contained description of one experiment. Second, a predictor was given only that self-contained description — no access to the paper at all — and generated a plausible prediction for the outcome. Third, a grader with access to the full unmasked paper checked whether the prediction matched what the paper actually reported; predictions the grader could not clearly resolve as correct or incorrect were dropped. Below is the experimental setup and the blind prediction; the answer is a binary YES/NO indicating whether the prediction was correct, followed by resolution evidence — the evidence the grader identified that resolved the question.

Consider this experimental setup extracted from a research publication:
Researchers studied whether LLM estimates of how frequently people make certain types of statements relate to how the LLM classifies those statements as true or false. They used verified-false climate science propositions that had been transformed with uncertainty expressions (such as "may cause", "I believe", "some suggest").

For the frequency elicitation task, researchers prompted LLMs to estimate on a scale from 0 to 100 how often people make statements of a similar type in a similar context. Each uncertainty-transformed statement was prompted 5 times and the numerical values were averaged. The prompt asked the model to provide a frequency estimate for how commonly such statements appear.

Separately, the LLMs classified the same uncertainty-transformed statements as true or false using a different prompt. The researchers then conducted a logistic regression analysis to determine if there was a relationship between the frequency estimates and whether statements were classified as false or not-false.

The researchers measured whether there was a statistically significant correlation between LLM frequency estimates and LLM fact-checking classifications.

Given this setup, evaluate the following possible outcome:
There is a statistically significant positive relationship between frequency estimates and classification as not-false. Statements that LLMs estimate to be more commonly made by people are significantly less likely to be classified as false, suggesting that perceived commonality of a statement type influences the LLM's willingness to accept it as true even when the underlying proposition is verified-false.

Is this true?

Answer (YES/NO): YES